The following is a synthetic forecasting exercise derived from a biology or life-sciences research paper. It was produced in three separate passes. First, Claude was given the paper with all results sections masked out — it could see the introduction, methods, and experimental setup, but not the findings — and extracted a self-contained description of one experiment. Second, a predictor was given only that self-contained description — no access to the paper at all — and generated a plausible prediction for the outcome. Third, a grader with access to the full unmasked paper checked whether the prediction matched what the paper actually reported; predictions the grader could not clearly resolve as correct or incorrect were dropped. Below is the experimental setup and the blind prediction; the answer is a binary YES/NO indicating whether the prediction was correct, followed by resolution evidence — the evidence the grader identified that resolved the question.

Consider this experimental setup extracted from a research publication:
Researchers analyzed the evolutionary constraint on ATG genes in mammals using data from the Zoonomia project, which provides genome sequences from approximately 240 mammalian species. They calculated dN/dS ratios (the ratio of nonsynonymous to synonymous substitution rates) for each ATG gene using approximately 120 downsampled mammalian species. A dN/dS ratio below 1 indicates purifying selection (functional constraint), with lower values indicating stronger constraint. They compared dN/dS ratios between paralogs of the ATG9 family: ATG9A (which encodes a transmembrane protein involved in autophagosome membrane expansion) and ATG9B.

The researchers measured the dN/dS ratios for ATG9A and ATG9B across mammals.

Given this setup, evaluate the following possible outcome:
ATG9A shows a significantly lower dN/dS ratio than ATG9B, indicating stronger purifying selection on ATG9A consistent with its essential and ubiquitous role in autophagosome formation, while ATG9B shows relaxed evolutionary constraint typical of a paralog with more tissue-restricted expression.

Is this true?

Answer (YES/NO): YES